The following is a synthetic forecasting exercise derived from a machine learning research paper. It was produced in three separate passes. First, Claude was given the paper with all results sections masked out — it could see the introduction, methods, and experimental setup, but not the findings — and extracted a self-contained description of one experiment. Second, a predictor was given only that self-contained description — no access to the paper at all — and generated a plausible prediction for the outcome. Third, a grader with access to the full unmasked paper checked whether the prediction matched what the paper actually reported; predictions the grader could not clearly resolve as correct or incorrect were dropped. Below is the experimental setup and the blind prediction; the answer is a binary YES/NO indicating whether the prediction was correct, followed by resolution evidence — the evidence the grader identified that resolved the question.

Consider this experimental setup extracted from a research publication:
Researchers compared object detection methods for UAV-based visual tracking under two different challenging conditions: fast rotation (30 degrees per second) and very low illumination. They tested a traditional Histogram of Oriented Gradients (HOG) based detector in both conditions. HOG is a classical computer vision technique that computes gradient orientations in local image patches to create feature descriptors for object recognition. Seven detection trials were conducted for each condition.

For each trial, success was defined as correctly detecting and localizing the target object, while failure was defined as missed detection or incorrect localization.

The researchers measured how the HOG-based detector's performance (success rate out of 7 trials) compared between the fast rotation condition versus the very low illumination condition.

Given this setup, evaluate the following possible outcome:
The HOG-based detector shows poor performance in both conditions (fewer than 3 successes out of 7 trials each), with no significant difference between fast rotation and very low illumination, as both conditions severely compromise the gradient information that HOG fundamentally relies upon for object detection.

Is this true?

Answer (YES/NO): YES